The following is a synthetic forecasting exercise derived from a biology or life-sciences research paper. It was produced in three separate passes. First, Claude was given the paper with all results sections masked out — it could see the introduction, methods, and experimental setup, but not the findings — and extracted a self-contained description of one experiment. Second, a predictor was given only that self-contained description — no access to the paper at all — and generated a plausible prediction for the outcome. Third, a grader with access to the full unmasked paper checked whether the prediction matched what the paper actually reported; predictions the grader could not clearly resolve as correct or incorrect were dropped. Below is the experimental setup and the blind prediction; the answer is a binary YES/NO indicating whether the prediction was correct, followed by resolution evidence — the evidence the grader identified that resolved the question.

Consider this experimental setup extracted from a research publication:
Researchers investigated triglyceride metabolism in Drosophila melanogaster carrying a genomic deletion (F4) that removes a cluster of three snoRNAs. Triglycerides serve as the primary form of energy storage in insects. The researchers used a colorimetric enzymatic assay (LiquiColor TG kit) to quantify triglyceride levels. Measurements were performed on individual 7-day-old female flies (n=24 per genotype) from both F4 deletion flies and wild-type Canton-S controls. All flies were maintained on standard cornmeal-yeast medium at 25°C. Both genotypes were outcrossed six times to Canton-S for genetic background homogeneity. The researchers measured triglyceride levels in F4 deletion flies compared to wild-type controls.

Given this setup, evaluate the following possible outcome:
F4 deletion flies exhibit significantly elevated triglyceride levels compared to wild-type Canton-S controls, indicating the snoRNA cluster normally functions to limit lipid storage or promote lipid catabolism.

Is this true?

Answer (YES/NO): YES